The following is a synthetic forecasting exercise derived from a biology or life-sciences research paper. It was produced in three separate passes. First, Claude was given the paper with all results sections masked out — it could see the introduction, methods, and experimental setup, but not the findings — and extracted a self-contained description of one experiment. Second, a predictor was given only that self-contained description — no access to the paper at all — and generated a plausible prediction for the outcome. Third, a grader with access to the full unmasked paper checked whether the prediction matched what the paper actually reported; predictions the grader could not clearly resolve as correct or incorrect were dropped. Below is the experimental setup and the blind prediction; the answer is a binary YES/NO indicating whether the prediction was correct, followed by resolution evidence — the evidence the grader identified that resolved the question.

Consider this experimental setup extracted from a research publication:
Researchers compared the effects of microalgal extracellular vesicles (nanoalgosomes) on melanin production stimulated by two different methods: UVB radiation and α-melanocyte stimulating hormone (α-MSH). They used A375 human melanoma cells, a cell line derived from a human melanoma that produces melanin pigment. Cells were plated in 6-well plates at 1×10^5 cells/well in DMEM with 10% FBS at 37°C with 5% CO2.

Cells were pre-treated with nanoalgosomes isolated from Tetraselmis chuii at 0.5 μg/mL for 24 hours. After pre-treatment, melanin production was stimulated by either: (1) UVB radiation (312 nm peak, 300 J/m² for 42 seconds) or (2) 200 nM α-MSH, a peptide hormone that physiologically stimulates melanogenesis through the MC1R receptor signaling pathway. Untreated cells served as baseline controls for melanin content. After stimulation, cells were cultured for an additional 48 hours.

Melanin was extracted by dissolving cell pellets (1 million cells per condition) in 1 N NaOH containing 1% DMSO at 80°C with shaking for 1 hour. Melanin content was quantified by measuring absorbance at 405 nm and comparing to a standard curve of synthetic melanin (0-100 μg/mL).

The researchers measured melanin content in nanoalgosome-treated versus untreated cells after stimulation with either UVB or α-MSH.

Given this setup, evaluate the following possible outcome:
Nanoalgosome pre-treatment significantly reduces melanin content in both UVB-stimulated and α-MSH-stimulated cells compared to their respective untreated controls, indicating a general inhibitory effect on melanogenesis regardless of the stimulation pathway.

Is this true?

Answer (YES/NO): YES